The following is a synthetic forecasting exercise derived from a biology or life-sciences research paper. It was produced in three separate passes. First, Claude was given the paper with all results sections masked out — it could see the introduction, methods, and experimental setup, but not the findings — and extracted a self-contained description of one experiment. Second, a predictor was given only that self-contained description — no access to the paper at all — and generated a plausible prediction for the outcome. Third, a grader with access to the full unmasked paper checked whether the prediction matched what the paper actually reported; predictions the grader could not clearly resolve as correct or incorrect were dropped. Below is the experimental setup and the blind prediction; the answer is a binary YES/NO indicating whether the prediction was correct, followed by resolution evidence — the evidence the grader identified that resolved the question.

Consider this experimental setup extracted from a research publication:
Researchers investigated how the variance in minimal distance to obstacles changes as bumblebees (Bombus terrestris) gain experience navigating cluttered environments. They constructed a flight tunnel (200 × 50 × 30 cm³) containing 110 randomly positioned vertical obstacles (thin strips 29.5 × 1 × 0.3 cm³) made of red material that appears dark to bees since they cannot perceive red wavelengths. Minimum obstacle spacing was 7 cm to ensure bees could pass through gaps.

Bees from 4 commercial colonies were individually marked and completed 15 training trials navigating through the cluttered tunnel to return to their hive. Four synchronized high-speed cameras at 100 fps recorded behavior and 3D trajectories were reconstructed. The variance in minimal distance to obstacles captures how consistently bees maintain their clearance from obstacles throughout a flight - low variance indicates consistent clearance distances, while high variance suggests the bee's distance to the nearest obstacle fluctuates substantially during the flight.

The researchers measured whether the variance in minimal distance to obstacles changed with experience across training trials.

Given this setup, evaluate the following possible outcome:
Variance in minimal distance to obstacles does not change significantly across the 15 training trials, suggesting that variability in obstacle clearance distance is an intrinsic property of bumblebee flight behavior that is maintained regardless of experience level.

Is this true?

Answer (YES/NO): YES